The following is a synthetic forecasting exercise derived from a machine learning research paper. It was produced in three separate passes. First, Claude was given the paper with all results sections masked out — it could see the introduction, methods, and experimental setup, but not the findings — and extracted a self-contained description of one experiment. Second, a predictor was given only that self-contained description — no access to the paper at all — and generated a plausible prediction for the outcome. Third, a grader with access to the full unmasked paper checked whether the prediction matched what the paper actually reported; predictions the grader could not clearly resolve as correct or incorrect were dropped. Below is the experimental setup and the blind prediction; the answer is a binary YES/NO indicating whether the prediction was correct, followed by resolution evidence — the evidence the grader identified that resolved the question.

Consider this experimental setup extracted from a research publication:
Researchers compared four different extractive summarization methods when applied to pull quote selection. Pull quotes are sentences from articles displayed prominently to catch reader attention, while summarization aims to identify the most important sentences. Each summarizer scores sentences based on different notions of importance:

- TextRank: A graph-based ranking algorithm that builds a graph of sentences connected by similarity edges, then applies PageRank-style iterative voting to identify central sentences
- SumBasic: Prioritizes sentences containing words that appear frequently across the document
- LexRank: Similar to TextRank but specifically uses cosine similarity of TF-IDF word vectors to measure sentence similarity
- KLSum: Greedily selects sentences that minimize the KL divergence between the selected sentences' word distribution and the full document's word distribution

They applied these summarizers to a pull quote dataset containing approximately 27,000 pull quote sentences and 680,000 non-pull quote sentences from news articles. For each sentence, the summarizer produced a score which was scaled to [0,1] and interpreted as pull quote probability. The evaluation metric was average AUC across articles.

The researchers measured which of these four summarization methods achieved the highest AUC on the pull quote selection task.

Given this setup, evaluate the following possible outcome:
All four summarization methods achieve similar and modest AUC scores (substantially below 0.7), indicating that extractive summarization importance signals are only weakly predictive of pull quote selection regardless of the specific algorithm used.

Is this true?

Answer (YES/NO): NO